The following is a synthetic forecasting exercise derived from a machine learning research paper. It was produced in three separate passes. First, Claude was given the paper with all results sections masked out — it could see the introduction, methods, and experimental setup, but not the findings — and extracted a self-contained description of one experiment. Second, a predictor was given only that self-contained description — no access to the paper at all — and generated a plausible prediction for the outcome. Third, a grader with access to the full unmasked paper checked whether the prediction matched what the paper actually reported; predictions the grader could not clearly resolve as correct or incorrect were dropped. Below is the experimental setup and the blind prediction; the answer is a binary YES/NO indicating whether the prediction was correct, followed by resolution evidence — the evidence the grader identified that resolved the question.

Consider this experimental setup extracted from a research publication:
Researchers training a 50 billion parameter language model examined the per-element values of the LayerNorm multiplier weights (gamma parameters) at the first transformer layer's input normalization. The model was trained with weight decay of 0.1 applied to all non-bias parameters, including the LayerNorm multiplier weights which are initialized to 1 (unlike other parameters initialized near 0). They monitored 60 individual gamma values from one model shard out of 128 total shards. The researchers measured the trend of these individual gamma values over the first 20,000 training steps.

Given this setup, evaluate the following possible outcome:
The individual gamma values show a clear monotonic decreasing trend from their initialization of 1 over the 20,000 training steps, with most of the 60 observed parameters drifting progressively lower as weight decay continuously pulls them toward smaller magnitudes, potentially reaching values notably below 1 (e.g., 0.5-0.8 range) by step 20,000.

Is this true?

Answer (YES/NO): NO